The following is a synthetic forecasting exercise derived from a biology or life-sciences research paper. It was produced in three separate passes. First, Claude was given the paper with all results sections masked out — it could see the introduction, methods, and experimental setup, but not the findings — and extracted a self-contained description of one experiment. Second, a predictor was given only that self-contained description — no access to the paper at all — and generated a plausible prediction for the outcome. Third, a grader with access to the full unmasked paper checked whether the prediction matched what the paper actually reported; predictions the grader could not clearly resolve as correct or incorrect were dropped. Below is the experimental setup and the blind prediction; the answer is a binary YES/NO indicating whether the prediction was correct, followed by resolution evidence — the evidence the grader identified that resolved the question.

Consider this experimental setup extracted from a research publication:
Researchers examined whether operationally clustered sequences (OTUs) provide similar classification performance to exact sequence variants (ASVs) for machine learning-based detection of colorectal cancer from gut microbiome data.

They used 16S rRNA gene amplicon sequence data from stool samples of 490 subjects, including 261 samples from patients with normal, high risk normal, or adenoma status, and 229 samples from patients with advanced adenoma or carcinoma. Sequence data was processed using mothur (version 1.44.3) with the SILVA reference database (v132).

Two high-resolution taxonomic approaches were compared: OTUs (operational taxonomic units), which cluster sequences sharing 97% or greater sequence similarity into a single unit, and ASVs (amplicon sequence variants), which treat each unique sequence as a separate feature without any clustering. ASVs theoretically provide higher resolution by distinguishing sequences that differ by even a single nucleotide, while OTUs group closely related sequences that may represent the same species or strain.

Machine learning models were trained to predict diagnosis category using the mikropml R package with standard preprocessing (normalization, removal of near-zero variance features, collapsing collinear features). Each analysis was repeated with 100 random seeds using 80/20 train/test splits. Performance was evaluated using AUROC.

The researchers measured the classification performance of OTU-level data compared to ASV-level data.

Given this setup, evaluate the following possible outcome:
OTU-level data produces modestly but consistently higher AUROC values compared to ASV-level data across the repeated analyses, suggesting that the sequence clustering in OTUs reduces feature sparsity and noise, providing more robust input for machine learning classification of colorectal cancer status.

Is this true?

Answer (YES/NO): YES